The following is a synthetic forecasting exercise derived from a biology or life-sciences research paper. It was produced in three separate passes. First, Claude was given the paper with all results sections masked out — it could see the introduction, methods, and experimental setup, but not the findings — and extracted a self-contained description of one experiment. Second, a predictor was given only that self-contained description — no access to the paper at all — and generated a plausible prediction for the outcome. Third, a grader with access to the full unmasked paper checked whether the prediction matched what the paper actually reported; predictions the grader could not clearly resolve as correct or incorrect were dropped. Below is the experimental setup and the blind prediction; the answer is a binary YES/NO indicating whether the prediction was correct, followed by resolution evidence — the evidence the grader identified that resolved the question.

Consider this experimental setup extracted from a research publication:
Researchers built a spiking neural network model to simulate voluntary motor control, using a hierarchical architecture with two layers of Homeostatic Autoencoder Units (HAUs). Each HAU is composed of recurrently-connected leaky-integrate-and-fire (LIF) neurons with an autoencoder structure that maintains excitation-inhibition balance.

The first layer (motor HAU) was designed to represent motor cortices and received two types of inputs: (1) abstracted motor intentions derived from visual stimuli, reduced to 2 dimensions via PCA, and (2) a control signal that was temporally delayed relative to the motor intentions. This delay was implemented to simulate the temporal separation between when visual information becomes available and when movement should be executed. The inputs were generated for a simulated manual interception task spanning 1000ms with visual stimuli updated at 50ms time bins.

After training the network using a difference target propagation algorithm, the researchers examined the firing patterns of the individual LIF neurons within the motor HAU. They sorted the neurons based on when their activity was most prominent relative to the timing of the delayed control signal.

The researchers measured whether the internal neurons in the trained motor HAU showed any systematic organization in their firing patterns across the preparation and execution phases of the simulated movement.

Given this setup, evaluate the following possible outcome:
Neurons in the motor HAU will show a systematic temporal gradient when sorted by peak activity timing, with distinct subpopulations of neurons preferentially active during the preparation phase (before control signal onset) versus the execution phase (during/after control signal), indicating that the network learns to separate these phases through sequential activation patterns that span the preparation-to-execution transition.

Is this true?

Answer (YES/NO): YES